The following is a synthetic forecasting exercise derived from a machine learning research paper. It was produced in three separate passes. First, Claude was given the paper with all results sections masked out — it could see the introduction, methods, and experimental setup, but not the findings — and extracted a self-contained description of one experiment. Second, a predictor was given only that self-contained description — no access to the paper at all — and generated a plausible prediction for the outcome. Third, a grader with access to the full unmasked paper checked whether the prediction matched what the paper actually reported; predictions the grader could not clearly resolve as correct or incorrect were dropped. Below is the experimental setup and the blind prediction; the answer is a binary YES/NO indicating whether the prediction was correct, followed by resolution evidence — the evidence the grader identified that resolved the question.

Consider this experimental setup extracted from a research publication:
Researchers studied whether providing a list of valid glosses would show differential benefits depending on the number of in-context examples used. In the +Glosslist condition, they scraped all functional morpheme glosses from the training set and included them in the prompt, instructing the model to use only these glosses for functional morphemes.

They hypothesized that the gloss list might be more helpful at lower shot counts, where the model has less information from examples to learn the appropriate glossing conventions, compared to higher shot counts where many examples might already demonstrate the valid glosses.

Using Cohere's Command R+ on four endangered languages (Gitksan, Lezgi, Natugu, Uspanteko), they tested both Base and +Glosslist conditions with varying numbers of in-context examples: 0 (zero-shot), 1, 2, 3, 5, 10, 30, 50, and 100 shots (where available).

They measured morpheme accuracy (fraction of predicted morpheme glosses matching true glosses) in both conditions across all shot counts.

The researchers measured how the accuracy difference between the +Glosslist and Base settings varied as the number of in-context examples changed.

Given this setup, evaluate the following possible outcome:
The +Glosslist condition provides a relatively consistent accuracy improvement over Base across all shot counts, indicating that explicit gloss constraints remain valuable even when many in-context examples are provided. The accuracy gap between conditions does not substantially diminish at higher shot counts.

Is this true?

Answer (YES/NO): NO